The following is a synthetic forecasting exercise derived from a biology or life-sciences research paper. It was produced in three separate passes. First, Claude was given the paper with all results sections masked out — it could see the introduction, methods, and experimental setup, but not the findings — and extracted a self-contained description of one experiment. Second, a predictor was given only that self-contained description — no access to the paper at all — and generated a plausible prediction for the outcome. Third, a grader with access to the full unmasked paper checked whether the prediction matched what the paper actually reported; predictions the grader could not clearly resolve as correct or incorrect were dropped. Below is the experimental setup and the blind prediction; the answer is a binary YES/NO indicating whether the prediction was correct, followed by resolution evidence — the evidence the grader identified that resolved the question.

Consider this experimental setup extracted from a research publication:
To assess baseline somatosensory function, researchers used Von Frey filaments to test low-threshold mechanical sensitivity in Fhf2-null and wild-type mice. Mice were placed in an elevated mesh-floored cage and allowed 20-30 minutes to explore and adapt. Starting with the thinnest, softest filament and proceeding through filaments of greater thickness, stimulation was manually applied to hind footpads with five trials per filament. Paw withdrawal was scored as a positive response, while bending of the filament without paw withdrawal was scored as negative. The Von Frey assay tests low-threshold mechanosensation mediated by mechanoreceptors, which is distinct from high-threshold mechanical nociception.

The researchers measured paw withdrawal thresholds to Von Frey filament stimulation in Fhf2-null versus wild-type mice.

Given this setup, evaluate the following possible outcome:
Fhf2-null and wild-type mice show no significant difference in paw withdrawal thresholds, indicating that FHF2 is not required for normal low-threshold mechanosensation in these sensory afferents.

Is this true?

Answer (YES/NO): NO